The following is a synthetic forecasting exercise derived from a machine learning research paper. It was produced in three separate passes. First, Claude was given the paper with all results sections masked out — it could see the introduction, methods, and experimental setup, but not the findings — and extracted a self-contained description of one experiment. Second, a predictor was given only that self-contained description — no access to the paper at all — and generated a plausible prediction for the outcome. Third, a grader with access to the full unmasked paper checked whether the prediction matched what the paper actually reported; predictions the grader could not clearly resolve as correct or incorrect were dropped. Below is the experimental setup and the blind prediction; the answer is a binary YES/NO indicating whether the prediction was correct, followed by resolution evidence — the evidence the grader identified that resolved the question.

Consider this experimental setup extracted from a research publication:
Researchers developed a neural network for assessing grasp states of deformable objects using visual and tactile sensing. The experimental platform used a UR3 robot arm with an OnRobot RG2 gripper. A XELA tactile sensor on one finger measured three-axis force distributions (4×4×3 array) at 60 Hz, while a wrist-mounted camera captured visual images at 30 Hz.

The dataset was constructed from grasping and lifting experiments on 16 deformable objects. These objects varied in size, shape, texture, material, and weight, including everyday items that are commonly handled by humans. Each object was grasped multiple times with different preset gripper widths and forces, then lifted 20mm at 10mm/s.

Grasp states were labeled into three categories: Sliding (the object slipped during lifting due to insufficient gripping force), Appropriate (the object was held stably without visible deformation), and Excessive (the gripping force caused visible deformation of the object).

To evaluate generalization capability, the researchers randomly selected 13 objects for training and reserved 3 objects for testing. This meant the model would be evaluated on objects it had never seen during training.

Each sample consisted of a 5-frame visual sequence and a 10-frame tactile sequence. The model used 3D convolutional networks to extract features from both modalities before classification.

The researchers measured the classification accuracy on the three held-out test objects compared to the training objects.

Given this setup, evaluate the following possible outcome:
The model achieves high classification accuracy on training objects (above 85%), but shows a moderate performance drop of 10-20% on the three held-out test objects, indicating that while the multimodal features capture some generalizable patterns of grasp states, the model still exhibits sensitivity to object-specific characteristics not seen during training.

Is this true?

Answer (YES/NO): NO